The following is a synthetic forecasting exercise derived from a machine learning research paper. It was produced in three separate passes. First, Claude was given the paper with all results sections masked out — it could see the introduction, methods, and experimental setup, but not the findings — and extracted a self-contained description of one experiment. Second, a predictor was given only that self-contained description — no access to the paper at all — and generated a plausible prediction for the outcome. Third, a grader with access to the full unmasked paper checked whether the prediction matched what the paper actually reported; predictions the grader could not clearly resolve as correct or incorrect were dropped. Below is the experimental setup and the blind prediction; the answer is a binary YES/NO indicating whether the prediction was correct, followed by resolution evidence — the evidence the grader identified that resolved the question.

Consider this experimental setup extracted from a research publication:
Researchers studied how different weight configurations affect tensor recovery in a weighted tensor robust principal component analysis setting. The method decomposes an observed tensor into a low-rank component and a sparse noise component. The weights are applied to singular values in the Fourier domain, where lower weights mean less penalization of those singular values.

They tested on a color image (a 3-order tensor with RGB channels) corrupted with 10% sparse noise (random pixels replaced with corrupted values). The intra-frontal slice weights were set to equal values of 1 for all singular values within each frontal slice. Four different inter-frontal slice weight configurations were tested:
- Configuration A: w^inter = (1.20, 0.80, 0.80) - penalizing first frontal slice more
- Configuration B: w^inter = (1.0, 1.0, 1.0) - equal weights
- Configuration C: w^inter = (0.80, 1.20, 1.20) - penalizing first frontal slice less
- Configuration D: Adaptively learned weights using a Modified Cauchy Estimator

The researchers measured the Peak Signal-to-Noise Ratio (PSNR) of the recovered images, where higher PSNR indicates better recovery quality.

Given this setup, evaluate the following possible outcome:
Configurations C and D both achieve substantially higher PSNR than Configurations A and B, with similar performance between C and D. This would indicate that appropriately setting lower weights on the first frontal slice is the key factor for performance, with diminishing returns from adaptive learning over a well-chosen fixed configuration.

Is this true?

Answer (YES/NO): NO